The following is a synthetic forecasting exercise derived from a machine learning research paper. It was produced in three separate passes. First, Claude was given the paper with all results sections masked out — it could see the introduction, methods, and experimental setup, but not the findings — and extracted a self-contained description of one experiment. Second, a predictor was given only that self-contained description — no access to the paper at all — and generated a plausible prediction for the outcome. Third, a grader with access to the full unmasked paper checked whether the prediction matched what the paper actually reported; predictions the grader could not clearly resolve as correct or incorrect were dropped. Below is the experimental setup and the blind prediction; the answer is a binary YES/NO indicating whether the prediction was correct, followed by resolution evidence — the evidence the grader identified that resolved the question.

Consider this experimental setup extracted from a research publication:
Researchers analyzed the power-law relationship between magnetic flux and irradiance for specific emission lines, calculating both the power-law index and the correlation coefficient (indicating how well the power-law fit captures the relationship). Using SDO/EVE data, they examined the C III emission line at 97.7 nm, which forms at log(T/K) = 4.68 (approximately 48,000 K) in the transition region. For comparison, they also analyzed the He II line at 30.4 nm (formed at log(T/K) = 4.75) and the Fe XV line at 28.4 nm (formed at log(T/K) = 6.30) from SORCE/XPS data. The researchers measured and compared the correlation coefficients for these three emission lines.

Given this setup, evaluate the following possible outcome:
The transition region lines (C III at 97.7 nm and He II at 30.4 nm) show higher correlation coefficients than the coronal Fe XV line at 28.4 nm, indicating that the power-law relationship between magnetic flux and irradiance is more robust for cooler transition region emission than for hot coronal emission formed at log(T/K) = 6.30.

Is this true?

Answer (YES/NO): NO